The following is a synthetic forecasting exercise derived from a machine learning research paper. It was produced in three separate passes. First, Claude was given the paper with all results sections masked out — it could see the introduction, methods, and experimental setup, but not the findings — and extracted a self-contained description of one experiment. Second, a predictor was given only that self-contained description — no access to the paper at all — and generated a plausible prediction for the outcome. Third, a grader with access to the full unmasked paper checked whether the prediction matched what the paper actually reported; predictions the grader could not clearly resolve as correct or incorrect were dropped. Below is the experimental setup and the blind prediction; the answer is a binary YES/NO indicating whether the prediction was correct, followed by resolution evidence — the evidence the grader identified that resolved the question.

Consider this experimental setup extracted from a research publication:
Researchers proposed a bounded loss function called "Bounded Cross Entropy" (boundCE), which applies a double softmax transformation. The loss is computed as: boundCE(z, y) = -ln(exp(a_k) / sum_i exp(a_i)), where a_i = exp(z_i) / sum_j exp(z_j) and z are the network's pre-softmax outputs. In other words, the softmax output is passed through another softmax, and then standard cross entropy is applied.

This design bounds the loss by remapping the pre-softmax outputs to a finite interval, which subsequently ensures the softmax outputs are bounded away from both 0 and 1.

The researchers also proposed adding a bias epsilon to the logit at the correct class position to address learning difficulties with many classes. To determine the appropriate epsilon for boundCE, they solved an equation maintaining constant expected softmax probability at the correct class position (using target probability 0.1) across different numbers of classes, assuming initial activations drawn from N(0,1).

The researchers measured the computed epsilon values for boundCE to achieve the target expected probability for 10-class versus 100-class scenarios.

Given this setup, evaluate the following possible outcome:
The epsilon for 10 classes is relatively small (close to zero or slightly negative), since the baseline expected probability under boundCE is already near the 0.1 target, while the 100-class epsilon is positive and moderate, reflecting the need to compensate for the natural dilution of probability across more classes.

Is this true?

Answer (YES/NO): YES